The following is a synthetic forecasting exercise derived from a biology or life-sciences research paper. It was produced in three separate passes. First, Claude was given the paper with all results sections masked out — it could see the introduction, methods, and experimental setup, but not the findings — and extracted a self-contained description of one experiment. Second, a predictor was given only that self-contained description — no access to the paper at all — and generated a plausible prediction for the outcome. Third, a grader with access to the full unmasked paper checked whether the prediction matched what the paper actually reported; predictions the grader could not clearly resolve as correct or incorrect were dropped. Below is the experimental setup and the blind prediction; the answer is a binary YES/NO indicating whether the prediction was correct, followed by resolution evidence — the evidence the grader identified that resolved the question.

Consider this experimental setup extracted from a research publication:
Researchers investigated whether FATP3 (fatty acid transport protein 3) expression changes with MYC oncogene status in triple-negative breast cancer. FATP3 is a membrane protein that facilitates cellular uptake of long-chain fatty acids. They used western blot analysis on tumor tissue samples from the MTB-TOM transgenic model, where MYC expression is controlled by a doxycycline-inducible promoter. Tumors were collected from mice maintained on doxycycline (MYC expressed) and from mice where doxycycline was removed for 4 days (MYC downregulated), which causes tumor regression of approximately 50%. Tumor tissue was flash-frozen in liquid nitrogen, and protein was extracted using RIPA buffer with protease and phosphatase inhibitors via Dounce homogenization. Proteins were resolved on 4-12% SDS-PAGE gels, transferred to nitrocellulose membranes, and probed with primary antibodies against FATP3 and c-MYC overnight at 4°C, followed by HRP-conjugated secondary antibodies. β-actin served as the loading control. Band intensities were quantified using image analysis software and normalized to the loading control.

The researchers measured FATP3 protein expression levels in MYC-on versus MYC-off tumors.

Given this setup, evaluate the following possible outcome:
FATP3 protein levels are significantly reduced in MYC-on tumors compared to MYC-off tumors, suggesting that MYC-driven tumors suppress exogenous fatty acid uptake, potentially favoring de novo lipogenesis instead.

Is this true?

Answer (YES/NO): NO